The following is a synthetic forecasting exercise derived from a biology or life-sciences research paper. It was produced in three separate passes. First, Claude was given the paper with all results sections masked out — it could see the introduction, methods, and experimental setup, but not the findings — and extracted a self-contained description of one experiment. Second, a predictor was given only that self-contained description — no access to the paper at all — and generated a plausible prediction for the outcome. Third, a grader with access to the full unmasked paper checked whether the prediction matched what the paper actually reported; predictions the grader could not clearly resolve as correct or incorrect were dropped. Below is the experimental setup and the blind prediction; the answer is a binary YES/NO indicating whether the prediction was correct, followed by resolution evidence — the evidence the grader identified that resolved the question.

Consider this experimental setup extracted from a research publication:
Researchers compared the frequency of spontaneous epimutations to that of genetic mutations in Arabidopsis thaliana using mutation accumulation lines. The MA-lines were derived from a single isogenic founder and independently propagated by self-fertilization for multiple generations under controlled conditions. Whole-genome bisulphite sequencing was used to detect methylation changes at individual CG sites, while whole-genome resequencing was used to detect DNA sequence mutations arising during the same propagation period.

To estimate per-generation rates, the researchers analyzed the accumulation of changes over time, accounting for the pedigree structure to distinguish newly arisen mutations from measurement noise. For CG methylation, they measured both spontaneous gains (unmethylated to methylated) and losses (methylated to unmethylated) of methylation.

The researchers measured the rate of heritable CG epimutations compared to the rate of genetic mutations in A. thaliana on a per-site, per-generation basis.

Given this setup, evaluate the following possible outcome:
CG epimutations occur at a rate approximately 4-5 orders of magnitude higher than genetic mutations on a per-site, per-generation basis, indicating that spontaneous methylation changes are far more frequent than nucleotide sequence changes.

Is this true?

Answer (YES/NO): YES